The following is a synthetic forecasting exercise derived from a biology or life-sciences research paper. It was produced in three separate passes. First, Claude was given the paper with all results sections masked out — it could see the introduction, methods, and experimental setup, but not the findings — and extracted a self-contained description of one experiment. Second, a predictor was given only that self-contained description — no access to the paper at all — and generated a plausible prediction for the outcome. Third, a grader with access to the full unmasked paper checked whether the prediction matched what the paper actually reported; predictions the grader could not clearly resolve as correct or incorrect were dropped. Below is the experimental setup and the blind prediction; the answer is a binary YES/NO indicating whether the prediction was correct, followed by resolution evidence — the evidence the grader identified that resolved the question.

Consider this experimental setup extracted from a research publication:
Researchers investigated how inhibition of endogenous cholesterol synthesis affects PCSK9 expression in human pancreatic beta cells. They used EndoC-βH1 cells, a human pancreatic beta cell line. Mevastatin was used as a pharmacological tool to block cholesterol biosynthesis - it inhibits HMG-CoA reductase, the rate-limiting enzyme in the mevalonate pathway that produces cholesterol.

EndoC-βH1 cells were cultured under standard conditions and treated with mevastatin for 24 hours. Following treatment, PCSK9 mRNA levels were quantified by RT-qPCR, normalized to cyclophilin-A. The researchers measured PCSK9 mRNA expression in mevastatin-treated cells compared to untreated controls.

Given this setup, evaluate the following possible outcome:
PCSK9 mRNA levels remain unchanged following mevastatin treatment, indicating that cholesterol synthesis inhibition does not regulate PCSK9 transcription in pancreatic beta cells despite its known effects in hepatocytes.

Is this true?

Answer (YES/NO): NO